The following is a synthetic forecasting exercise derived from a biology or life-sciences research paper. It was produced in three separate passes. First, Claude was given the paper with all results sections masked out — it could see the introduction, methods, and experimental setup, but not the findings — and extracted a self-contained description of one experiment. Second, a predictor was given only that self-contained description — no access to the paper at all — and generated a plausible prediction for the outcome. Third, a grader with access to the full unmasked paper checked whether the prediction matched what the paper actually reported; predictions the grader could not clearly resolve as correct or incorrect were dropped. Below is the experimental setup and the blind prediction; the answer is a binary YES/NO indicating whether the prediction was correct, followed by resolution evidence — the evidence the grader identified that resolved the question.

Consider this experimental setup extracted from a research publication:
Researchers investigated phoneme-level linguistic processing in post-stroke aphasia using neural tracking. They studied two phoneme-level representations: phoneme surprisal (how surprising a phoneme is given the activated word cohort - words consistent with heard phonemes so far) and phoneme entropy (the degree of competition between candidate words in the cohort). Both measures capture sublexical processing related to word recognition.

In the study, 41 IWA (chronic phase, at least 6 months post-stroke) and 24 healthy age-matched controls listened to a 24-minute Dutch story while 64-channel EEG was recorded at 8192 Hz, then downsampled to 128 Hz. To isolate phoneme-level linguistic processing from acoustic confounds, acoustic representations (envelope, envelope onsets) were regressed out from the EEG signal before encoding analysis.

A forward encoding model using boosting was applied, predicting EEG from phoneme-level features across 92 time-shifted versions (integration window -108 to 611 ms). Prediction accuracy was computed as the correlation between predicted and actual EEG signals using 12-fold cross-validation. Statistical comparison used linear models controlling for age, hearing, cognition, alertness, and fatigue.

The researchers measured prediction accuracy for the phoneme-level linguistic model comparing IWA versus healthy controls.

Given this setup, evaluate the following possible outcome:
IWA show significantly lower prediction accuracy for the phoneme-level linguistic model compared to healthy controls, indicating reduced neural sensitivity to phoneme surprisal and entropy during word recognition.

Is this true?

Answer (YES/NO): NO